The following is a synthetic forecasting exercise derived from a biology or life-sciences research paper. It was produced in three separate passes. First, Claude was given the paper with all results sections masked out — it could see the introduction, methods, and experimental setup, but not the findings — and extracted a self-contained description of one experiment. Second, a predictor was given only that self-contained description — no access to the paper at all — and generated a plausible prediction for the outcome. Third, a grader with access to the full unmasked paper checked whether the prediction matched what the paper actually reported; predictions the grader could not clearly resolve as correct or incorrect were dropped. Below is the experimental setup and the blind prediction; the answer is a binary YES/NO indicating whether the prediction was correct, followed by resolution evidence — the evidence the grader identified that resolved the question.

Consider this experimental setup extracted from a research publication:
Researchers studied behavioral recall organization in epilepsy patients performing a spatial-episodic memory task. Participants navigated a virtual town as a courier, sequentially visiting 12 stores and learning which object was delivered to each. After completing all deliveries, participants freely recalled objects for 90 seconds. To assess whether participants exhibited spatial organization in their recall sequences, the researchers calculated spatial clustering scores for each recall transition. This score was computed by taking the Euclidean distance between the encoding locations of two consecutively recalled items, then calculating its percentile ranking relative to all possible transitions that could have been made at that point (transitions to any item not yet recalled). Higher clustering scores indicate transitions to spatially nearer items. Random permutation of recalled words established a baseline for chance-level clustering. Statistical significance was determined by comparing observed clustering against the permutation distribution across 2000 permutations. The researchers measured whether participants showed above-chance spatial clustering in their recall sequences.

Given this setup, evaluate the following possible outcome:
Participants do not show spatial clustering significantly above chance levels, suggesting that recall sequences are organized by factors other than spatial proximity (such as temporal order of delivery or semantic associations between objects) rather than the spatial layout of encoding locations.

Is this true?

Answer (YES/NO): NO